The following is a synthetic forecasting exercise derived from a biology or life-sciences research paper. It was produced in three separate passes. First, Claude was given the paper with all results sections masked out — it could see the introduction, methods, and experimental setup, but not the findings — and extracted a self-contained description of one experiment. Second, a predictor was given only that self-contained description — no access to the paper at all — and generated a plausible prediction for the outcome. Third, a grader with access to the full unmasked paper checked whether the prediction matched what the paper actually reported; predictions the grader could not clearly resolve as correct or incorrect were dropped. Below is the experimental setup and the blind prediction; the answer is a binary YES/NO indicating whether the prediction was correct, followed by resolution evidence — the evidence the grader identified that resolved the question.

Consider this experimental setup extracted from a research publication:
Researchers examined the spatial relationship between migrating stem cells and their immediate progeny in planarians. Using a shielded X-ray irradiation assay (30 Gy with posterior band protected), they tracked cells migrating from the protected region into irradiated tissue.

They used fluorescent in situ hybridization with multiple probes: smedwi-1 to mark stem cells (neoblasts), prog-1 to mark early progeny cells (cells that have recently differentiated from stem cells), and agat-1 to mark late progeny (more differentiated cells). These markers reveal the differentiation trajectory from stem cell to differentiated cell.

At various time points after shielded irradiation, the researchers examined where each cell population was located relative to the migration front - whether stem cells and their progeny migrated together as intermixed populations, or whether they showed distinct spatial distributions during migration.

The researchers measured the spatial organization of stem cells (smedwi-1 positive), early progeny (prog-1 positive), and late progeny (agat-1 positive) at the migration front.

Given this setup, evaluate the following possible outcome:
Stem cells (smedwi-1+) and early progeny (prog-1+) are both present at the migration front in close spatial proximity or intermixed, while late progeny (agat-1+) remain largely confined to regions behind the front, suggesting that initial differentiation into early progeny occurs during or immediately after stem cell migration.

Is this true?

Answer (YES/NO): NO